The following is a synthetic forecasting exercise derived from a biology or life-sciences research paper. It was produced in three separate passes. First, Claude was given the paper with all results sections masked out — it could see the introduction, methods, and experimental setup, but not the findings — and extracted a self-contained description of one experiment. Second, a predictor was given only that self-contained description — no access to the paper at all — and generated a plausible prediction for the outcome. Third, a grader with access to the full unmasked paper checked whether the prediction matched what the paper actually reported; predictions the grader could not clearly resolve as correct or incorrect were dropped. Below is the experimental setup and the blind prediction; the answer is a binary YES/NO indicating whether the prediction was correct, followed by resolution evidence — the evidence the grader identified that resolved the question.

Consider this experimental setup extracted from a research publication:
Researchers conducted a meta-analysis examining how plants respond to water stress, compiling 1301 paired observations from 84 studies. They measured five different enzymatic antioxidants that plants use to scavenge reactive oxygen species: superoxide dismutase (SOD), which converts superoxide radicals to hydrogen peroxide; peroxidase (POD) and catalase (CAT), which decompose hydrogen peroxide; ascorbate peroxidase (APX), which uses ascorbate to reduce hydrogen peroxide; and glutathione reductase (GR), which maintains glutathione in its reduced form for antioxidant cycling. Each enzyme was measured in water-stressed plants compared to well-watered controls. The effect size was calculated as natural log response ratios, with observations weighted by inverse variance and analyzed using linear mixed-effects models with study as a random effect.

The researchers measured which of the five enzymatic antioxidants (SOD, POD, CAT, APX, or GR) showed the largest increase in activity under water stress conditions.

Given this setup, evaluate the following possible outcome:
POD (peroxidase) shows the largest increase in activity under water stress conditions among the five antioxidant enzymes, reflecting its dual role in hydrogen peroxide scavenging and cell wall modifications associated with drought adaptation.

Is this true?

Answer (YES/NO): NO